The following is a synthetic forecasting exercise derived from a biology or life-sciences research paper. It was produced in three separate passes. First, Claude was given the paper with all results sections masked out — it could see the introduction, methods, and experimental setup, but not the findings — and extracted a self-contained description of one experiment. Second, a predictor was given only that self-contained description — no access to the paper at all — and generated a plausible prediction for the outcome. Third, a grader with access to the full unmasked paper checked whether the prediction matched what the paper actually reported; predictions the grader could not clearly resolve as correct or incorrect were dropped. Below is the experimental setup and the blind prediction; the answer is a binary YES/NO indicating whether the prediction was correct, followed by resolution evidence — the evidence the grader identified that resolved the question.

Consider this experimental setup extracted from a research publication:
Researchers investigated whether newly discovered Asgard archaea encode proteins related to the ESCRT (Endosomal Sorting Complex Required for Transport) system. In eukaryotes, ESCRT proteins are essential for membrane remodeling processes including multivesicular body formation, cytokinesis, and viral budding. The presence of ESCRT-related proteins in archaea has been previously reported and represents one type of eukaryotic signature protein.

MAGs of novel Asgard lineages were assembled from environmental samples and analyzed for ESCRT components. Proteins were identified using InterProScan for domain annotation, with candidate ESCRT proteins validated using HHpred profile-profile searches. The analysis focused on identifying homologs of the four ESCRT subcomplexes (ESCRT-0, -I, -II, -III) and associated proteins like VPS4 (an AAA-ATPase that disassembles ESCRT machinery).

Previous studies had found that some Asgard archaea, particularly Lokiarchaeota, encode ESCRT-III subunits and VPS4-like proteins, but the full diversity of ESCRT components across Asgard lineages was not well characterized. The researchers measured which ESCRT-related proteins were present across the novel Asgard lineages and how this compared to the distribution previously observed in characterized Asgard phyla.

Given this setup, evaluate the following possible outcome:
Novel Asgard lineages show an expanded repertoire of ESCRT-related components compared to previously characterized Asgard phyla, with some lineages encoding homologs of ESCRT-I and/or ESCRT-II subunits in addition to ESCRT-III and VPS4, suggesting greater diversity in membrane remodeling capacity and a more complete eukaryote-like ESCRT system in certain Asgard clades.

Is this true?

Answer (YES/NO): YES